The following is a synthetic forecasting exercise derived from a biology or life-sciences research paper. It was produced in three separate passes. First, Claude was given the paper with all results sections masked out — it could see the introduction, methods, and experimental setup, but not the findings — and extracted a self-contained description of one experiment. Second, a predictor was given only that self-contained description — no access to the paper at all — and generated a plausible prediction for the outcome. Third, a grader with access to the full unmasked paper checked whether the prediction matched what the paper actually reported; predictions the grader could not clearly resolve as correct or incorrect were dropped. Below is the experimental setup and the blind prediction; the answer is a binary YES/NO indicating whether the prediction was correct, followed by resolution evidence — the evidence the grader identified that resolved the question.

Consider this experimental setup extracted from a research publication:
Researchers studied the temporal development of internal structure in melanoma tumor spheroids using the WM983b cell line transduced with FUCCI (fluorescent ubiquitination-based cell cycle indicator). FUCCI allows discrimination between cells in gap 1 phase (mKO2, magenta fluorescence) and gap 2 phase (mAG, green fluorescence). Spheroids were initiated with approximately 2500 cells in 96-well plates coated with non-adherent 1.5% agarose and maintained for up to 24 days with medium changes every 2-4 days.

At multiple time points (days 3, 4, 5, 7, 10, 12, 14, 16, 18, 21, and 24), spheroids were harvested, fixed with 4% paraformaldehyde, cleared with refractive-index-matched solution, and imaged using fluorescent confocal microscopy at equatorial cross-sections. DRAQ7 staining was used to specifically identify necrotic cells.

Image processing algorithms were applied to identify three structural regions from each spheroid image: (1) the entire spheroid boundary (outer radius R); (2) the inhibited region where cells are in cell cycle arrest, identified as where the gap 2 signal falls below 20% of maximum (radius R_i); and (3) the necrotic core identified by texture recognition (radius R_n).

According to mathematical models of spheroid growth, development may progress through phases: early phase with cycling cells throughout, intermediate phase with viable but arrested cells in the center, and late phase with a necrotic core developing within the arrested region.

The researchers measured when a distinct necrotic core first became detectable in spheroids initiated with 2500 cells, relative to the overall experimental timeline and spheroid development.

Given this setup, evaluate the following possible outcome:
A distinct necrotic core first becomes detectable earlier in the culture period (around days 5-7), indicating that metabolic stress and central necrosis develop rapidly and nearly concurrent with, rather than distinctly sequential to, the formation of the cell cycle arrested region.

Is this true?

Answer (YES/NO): NO